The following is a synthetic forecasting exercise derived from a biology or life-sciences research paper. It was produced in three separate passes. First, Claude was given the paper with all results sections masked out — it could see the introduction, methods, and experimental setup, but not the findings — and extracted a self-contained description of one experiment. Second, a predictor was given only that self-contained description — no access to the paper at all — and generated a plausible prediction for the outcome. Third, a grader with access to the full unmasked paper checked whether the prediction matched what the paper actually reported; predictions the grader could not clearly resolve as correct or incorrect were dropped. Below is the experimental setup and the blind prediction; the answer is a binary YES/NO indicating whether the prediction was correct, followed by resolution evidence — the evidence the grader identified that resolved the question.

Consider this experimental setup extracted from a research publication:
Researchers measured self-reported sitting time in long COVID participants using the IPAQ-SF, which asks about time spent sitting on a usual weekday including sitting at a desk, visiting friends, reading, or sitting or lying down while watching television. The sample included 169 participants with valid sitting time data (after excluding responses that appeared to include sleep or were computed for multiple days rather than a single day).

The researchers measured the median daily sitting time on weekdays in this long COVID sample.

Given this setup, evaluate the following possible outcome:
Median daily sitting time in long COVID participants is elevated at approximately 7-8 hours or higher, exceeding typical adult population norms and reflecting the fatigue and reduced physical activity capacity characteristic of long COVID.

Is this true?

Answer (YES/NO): YES